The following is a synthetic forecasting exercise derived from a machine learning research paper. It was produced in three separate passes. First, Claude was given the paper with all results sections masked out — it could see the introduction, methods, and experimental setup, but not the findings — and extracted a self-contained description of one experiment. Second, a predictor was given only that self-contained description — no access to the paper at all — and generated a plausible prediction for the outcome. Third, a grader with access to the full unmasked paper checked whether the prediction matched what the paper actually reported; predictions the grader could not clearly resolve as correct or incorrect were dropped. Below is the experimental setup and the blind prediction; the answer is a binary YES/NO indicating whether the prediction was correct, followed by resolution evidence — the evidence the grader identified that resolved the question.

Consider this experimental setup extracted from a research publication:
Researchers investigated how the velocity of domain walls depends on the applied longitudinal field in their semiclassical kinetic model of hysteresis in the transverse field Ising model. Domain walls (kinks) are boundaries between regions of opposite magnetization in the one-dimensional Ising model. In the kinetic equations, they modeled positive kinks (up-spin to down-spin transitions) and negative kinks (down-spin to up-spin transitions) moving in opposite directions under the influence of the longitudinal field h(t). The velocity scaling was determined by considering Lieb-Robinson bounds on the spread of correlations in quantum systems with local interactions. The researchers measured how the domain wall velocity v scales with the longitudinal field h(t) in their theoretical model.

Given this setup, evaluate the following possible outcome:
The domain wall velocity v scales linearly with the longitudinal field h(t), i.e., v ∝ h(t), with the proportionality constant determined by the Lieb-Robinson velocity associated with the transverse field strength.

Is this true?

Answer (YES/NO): YES